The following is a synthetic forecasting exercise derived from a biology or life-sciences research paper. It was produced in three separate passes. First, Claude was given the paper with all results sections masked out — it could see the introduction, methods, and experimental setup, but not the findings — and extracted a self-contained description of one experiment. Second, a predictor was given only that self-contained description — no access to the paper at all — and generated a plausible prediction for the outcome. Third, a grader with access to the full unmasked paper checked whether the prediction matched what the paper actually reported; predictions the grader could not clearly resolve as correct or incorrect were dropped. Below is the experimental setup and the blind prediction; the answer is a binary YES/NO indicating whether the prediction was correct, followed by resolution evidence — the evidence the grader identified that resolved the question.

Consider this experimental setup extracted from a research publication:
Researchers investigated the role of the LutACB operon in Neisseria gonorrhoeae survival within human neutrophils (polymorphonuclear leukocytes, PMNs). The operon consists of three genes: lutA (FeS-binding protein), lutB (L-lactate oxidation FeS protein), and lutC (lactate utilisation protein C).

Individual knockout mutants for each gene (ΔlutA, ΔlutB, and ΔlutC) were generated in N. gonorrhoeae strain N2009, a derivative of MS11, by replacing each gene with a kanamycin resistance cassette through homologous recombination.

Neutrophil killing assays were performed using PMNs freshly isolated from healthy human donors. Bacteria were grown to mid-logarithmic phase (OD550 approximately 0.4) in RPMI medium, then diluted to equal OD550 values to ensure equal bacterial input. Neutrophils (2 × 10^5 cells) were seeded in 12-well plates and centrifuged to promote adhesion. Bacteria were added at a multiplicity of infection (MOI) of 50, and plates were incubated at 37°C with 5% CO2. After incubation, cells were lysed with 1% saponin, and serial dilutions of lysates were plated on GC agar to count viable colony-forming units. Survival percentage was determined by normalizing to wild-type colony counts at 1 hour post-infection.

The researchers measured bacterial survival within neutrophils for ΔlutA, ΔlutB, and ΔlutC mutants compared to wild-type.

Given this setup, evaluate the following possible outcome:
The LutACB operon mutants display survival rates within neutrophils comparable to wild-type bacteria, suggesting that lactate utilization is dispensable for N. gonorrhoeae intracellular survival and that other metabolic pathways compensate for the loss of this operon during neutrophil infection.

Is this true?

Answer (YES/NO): NO